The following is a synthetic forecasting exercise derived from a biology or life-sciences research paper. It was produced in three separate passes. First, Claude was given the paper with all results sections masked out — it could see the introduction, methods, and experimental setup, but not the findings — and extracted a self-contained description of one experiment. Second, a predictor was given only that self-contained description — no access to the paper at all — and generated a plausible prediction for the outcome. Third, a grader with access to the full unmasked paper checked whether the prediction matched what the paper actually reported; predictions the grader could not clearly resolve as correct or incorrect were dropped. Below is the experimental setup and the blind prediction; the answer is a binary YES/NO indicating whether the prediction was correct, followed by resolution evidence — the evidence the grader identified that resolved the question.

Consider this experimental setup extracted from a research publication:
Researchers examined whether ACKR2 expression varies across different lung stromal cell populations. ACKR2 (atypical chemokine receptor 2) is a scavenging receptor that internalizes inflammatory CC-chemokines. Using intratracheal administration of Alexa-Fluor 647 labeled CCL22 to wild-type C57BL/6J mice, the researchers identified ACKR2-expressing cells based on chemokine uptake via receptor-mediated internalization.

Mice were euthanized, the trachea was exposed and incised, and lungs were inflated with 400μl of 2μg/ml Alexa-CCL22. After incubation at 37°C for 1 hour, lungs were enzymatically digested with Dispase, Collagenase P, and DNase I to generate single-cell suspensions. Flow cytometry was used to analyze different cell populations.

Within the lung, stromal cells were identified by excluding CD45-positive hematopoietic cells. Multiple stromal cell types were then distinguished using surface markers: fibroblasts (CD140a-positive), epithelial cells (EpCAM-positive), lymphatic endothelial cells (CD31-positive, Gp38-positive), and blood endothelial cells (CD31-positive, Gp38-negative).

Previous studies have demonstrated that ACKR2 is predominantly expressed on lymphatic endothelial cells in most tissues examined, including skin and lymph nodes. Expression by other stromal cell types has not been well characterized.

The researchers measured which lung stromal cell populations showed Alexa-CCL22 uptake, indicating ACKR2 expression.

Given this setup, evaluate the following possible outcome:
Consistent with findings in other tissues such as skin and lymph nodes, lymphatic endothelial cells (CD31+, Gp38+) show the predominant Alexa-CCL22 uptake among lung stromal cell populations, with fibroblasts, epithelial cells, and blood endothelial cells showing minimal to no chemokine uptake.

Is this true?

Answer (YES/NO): NO